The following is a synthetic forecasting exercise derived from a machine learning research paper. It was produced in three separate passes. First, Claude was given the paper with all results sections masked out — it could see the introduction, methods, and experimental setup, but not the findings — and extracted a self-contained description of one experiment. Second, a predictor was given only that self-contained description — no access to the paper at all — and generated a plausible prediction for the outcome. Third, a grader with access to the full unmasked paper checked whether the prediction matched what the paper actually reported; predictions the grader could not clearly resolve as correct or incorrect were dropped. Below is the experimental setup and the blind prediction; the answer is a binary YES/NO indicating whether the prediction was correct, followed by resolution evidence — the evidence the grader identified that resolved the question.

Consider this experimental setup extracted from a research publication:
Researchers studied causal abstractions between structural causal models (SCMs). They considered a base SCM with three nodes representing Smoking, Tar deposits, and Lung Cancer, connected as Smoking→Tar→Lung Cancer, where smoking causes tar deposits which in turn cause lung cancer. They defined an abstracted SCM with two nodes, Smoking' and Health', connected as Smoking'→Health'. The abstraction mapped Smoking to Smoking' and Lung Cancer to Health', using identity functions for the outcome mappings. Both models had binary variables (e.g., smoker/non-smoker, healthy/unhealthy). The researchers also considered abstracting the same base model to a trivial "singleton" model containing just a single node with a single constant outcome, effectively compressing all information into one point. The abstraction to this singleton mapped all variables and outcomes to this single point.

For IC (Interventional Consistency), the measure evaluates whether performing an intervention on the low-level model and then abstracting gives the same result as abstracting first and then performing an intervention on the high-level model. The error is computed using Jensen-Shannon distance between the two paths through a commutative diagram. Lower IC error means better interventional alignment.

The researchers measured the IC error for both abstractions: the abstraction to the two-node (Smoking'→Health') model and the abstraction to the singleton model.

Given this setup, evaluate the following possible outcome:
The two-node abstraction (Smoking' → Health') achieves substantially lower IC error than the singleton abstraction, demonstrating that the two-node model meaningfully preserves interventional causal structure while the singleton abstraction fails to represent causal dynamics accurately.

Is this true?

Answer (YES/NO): NO